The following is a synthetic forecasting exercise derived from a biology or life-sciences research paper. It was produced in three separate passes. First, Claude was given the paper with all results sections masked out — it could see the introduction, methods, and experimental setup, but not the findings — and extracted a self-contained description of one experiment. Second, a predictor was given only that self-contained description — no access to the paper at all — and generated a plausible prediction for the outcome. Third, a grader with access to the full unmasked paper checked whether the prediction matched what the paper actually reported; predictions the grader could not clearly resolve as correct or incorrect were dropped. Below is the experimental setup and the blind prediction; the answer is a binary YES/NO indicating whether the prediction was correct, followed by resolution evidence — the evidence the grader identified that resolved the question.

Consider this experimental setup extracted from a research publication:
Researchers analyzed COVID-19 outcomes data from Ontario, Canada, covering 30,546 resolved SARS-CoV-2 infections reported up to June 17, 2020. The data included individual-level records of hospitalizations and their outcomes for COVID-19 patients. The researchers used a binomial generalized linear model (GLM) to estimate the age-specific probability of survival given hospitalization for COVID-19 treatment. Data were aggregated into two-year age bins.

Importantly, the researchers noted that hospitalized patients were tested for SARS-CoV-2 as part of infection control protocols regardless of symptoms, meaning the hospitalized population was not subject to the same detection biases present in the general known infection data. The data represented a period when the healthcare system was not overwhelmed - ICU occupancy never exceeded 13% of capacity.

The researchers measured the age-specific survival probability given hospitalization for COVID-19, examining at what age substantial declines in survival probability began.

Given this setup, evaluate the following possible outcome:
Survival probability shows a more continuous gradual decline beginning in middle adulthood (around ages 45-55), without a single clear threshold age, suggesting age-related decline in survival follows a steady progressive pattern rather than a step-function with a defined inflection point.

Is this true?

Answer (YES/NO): NO